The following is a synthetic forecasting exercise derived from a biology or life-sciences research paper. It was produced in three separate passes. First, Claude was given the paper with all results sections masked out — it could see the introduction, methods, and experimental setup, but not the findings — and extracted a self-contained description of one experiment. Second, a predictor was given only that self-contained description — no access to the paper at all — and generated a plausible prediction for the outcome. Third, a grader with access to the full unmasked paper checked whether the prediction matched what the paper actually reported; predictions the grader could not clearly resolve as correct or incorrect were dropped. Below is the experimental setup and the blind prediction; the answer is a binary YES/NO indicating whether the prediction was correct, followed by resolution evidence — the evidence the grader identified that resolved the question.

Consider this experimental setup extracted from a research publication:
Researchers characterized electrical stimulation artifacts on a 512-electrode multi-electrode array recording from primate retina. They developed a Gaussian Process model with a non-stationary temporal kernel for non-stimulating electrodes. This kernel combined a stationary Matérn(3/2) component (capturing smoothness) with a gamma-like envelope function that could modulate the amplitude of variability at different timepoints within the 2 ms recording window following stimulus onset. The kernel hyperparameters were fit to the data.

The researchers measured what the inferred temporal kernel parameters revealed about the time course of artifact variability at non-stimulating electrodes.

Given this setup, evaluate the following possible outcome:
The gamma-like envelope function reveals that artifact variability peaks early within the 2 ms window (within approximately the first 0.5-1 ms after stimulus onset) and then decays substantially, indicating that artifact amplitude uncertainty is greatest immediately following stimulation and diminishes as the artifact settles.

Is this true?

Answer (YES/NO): YES